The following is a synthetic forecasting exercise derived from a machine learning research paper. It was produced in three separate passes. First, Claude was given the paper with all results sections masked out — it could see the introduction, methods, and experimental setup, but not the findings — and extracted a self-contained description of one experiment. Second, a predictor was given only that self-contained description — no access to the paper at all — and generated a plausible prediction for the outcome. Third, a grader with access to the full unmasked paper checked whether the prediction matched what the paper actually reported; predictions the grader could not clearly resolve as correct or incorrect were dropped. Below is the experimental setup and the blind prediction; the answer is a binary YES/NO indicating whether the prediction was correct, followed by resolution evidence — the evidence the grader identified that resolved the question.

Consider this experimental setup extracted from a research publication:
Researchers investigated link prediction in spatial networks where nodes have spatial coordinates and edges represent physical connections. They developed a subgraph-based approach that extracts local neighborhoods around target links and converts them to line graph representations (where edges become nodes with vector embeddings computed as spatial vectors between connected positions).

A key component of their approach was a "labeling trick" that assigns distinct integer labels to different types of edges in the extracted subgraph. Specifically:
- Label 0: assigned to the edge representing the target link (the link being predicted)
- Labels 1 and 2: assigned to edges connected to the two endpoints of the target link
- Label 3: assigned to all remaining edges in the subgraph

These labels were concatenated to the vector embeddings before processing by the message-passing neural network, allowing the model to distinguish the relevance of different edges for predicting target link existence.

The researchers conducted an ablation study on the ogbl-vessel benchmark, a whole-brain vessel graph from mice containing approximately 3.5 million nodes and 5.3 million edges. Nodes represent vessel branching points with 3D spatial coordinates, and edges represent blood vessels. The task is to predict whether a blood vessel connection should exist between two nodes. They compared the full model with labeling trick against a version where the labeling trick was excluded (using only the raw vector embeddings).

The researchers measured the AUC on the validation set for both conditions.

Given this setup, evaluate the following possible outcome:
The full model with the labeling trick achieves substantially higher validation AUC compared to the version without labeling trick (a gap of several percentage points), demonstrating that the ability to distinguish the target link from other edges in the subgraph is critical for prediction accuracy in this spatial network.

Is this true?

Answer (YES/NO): NO